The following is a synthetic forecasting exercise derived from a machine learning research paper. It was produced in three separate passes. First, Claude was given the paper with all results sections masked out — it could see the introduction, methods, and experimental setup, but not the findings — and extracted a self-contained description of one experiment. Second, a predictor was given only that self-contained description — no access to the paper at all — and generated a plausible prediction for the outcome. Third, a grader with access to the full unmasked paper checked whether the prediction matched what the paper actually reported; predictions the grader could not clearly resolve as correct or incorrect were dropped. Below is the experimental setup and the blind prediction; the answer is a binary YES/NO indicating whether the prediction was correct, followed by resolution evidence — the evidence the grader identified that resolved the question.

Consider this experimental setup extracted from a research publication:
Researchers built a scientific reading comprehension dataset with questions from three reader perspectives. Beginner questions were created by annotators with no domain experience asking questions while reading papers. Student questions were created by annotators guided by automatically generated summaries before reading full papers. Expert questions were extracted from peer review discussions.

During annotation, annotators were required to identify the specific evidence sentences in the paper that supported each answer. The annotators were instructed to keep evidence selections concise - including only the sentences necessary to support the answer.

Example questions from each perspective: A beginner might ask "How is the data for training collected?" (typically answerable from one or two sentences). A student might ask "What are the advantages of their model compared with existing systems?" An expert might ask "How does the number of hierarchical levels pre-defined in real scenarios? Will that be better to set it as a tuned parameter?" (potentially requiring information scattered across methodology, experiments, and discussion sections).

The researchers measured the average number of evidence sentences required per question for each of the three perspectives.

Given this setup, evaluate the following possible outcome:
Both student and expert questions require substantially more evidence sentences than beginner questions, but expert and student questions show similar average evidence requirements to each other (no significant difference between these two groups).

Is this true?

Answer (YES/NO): NO